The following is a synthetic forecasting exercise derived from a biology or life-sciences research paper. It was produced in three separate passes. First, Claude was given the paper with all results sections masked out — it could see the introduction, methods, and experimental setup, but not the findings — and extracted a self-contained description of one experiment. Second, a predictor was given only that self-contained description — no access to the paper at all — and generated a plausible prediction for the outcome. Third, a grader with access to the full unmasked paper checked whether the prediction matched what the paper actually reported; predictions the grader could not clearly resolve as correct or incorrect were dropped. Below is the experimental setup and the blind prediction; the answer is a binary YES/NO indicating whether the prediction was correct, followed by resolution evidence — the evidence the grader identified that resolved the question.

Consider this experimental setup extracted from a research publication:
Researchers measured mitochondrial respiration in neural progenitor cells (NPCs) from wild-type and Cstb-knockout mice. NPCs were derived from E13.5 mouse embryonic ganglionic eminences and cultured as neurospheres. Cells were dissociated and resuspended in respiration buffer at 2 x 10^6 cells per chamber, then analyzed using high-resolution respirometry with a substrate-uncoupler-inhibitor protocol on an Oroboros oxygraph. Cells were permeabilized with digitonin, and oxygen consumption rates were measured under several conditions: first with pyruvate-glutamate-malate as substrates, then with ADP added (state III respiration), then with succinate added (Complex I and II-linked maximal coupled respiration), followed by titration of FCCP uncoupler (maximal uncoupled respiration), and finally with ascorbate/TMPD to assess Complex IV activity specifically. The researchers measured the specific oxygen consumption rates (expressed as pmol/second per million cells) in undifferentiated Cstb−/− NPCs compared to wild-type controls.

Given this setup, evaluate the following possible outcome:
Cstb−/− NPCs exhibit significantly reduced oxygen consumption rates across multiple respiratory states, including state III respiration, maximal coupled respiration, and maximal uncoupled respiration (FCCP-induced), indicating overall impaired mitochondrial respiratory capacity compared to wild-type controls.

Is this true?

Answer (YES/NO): NO